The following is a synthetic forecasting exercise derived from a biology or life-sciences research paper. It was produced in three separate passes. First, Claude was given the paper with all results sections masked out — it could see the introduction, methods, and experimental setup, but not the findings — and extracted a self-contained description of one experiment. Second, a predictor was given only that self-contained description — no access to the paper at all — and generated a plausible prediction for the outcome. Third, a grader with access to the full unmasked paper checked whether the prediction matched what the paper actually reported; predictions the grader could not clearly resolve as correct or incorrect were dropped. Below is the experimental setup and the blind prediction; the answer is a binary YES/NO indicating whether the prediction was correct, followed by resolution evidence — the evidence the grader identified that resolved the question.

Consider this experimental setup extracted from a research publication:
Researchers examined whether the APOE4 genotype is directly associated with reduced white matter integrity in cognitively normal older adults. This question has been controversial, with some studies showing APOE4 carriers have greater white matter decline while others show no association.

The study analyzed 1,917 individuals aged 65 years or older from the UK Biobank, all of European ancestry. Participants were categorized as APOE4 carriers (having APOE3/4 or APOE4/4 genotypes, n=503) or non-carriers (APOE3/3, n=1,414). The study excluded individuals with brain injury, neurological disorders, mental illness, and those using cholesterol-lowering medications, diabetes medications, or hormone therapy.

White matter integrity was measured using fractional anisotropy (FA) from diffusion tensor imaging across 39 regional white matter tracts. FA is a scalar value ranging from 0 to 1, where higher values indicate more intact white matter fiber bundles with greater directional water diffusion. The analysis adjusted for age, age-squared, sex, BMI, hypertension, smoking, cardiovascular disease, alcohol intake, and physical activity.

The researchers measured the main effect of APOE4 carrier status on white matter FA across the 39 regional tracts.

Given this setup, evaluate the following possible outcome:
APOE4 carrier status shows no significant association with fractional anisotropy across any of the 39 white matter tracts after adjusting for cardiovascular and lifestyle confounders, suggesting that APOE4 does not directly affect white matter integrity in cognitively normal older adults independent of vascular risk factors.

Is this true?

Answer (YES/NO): YES